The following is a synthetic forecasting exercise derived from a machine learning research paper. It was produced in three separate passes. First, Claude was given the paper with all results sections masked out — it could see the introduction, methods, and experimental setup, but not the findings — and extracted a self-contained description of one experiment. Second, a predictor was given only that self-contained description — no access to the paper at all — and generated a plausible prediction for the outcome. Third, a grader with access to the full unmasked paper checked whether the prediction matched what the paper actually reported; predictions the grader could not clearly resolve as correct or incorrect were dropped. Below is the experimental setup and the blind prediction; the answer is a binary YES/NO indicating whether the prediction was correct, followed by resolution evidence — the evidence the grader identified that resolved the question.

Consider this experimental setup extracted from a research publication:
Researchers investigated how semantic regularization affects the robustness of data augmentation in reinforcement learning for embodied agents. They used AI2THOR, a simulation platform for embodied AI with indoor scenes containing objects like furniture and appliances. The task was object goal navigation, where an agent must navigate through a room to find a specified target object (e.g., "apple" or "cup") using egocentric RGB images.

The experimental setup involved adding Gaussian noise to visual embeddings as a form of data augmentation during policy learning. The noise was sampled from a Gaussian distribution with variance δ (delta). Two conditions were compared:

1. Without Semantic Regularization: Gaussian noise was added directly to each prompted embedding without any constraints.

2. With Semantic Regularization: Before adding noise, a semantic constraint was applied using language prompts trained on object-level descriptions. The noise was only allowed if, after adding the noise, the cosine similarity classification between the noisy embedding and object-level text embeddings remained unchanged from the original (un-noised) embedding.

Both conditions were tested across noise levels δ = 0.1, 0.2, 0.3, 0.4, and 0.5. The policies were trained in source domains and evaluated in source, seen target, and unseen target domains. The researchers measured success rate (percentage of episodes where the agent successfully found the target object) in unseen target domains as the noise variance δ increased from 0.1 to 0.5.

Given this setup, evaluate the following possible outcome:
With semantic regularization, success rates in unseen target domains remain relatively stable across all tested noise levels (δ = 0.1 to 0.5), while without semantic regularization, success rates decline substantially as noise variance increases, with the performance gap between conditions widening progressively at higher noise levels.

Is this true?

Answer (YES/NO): NO